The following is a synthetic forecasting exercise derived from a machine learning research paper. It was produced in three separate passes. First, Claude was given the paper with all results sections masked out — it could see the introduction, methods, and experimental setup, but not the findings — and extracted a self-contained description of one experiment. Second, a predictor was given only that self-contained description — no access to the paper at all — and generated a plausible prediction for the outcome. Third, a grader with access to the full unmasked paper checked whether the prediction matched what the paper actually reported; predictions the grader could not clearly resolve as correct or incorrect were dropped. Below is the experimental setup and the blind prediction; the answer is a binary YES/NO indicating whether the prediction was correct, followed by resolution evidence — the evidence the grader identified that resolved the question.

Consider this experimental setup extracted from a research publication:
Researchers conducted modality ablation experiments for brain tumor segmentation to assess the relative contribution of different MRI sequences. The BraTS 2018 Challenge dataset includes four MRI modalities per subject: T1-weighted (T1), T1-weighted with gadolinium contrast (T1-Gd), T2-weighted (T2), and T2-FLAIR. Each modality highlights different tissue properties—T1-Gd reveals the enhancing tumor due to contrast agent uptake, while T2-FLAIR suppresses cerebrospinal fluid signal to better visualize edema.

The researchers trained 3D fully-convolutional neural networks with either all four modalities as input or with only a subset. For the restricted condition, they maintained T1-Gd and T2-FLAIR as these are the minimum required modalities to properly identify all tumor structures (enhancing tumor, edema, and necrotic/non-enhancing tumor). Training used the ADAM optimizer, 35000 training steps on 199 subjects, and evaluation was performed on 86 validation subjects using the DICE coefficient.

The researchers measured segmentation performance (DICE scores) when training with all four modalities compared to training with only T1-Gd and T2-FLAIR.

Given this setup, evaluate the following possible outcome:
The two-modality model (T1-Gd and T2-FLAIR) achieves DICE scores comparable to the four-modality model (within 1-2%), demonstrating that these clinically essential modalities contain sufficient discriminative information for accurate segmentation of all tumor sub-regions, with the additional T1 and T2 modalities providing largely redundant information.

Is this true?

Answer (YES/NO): YES